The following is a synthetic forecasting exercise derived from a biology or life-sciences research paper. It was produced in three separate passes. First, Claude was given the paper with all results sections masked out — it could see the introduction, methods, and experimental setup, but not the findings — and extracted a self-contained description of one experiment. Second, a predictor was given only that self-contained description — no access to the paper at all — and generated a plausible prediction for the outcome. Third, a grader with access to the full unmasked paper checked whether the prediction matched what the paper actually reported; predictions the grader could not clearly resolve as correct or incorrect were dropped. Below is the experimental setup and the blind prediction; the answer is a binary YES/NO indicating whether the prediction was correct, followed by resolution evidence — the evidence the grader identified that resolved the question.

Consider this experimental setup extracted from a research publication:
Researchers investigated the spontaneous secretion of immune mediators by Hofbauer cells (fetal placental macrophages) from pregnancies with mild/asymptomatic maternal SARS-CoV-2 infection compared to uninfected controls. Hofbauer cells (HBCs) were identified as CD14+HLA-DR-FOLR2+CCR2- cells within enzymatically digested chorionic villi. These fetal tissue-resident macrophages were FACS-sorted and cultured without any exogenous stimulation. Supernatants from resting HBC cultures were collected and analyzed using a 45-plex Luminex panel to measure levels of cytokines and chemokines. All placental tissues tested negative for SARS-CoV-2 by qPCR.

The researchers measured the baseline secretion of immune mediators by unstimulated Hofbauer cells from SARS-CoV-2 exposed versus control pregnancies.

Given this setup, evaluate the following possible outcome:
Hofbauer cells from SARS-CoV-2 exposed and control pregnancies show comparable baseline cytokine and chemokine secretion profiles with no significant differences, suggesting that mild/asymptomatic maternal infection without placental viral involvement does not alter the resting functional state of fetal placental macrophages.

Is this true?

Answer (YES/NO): NO